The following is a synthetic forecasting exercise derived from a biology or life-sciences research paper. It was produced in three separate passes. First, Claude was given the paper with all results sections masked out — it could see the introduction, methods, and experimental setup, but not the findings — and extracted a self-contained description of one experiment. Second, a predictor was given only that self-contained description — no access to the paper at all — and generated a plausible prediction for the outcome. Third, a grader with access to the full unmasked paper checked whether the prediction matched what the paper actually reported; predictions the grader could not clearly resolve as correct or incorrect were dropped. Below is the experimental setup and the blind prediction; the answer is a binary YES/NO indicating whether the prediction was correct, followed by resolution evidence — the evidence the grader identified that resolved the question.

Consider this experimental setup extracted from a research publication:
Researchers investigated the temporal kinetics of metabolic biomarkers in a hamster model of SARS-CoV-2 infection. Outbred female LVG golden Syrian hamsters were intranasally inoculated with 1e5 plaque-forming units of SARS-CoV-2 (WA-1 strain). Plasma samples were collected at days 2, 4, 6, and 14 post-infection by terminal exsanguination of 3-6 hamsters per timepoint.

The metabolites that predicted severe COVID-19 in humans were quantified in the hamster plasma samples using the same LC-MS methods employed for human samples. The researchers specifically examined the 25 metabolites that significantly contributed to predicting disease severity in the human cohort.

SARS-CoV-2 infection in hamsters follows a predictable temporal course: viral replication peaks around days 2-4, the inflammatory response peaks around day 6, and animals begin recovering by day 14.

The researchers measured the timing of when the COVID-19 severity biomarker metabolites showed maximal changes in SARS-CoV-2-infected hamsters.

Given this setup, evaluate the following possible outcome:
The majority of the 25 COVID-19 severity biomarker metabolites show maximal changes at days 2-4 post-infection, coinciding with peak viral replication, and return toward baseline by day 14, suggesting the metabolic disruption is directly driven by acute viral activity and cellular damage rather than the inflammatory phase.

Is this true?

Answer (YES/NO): YES